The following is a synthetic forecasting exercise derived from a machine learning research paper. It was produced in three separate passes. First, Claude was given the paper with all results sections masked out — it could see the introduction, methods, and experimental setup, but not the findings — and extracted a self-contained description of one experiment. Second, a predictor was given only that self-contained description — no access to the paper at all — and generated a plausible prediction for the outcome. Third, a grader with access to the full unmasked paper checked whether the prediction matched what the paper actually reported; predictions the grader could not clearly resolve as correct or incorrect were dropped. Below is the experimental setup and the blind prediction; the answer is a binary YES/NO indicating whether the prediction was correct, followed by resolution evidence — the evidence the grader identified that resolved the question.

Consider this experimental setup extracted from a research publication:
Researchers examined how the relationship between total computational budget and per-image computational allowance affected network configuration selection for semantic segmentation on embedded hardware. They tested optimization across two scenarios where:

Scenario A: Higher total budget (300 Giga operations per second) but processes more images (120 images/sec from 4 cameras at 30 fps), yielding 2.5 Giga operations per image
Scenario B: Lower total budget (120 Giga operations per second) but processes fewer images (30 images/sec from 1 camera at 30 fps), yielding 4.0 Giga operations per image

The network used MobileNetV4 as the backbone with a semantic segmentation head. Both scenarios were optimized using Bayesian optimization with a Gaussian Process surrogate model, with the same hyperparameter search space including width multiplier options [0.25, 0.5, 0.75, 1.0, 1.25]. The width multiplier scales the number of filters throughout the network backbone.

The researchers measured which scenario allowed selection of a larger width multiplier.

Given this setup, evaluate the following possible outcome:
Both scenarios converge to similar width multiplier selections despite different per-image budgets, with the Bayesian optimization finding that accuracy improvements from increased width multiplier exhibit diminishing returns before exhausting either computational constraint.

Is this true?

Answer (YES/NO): NO